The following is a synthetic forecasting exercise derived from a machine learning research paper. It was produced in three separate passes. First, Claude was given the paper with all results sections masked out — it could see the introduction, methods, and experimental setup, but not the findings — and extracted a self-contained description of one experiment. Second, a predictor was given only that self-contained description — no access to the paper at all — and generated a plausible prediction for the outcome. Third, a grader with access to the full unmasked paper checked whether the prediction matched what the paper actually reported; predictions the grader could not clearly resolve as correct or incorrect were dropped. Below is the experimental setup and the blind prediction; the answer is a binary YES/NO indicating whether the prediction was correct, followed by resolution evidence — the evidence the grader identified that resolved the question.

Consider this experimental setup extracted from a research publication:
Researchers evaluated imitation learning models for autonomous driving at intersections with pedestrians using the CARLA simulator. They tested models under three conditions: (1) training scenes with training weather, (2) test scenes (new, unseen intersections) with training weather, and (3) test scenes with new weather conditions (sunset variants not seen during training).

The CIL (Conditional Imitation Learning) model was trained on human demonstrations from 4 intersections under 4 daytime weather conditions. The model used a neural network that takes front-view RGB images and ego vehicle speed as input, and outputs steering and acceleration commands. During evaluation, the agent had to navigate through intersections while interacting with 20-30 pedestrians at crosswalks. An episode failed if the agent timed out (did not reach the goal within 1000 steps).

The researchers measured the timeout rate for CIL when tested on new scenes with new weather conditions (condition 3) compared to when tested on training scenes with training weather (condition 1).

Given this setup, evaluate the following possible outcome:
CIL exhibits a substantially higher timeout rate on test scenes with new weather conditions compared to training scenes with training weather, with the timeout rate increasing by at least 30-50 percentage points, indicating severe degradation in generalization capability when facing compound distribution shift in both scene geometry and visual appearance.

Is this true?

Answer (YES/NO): NO